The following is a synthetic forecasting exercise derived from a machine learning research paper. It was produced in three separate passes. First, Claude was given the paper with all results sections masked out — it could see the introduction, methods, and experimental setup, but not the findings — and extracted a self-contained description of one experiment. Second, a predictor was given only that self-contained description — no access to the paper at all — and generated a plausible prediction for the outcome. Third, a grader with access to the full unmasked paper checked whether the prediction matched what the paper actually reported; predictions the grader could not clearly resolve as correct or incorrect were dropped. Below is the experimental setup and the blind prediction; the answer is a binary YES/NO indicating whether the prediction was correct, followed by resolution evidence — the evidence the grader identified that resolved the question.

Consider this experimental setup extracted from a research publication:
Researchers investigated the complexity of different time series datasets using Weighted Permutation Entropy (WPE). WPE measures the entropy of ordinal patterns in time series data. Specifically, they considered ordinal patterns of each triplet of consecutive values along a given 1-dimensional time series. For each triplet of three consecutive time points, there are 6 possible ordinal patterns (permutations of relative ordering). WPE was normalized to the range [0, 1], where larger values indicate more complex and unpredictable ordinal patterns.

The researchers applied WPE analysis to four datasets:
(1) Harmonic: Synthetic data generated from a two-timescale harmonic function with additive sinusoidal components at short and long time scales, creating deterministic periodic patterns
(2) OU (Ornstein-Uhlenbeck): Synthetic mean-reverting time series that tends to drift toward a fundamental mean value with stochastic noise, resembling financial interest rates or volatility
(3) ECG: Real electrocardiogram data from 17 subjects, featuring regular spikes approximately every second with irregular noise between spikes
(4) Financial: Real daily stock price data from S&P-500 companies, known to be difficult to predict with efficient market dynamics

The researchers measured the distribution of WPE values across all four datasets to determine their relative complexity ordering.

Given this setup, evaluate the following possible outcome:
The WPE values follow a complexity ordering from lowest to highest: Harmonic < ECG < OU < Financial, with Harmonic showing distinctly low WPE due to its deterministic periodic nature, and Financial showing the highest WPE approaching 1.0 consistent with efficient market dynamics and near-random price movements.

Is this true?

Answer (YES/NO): NO